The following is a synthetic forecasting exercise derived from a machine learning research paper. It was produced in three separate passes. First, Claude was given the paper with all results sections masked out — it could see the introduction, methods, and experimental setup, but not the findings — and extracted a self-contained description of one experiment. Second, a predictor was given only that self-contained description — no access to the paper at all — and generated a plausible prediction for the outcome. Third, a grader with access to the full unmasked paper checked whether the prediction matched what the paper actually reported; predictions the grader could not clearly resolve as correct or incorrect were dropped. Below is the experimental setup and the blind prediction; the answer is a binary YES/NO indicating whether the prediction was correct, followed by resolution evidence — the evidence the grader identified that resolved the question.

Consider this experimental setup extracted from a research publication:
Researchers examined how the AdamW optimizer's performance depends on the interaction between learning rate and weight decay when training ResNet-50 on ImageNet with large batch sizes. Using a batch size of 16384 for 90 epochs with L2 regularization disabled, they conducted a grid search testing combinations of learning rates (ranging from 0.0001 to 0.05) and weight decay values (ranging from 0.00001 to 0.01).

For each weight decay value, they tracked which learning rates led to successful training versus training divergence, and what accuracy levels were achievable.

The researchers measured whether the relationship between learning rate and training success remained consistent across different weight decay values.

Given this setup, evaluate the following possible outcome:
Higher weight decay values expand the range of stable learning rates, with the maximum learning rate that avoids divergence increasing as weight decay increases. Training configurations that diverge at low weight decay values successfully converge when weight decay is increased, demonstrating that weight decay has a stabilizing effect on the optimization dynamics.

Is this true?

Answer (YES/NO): NO